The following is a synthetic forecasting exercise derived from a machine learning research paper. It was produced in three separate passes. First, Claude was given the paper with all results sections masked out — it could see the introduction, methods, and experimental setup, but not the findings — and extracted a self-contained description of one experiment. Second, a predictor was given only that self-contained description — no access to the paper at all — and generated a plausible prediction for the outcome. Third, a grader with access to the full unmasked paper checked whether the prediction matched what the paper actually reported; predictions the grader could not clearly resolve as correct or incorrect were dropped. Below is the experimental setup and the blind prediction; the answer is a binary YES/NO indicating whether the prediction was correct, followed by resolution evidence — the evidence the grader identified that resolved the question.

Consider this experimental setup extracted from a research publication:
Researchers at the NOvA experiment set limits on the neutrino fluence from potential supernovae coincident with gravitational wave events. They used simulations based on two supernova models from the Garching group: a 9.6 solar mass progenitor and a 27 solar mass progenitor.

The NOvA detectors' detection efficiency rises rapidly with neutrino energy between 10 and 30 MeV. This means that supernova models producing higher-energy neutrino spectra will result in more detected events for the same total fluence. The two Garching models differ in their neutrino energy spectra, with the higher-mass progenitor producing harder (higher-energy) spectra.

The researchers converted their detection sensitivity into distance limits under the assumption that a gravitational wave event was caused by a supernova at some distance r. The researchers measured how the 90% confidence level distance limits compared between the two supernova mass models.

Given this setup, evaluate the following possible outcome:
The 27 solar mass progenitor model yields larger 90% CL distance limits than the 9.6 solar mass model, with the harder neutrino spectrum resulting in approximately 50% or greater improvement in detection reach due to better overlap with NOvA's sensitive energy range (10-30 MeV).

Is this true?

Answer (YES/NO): YES